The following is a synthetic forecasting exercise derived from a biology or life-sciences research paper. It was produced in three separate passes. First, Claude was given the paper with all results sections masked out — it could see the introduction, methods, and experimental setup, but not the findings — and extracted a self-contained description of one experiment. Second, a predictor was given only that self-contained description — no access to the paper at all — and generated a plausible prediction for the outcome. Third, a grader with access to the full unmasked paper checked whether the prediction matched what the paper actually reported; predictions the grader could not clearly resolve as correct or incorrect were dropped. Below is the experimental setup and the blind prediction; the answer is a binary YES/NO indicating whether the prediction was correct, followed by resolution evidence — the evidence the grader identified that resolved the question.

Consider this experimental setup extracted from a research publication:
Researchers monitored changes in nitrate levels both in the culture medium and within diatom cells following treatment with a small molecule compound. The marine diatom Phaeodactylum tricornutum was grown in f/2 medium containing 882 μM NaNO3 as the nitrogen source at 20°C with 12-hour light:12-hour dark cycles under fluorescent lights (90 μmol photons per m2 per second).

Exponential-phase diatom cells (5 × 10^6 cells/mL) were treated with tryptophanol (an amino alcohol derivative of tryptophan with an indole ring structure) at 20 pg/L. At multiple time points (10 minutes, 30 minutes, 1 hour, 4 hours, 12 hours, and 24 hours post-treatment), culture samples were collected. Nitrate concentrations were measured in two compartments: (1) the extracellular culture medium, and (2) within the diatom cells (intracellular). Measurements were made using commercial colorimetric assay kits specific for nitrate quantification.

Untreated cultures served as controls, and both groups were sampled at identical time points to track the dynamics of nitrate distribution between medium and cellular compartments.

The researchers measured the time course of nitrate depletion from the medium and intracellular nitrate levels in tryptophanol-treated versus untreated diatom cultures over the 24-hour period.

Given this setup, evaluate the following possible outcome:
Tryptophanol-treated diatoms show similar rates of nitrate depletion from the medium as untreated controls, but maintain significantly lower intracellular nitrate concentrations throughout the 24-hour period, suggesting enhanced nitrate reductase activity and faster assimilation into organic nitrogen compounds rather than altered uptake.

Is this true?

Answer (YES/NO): NO